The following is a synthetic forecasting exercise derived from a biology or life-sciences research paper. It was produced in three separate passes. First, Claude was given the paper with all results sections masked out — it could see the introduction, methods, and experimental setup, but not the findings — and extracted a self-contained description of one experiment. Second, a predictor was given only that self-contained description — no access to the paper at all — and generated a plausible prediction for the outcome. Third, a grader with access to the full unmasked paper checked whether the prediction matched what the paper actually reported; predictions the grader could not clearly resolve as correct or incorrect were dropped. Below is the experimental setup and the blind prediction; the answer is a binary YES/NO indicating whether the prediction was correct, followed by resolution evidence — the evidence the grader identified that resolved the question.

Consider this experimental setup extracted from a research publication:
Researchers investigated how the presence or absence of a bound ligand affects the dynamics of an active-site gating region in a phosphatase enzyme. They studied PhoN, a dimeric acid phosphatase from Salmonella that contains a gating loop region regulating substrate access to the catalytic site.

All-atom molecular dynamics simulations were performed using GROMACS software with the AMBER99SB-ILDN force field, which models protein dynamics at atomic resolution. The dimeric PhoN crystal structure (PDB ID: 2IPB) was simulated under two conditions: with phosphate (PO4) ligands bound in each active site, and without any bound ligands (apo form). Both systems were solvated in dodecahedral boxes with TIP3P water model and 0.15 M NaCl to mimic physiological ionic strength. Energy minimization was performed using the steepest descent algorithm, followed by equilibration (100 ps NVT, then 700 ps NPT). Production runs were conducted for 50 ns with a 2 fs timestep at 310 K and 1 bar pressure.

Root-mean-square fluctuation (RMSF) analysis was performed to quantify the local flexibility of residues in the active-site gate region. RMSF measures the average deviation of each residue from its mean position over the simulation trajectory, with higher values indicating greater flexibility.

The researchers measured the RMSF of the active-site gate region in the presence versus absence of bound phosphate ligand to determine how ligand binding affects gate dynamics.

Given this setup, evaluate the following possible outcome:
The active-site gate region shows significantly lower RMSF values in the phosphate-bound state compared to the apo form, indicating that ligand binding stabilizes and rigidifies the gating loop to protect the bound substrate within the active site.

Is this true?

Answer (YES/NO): YES